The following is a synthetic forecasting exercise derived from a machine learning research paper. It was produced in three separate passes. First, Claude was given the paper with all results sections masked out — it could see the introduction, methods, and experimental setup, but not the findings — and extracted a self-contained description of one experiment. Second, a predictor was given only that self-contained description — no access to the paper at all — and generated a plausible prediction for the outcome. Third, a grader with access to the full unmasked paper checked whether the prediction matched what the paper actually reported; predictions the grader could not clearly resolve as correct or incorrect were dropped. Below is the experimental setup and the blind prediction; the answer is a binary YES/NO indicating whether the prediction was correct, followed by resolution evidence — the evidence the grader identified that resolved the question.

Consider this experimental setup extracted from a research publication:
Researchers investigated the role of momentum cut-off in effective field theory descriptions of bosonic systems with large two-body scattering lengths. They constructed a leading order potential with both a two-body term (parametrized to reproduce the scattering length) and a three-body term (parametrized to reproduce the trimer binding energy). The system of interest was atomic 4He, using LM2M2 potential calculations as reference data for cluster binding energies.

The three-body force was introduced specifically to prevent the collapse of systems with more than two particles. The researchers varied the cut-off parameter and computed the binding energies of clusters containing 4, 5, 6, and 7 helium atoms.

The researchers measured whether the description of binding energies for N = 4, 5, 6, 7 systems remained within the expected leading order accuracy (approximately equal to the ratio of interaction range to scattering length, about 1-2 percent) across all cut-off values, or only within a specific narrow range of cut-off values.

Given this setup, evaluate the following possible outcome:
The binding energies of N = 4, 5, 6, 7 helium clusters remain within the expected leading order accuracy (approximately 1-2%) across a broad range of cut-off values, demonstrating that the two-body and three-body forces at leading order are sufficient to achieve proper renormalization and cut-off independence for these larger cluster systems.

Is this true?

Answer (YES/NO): NO